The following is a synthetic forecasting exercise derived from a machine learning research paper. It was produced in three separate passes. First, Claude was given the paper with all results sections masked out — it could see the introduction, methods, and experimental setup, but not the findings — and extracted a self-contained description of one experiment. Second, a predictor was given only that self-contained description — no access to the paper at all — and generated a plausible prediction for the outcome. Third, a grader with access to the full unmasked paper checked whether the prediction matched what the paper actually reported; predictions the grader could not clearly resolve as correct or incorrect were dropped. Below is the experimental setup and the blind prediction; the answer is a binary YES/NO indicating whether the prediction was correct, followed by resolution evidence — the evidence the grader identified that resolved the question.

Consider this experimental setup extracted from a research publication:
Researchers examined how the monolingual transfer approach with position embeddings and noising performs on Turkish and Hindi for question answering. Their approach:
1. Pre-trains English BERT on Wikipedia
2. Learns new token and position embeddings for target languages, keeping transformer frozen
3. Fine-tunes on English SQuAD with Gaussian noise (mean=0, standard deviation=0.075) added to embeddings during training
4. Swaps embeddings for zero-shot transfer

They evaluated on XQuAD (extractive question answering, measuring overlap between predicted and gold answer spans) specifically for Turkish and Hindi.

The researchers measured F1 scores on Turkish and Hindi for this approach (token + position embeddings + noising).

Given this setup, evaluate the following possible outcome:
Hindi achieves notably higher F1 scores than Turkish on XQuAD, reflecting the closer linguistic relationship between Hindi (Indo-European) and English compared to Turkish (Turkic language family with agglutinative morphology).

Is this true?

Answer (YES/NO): YES